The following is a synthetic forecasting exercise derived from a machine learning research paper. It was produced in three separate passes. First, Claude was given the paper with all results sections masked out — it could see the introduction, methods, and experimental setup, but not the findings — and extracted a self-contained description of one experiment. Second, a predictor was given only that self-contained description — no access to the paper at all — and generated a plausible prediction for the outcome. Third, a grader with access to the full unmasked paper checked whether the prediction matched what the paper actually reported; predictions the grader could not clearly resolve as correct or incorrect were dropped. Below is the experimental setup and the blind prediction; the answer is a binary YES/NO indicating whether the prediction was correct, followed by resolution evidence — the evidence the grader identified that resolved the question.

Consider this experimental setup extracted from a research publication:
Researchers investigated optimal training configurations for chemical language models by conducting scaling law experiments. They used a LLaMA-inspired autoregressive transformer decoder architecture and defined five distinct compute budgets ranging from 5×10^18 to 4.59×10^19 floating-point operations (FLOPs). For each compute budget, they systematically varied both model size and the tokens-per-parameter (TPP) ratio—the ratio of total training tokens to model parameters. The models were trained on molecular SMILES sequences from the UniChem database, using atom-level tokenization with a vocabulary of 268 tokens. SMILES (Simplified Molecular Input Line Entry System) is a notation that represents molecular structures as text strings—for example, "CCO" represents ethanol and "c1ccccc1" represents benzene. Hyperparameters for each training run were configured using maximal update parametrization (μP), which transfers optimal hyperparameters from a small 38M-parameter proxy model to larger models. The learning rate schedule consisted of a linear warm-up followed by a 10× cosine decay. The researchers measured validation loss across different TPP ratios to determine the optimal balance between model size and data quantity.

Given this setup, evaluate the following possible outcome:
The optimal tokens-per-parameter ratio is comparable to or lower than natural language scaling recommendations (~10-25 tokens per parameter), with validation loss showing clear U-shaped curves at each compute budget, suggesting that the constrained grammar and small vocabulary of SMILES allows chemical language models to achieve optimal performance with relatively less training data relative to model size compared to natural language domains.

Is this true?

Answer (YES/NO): NO